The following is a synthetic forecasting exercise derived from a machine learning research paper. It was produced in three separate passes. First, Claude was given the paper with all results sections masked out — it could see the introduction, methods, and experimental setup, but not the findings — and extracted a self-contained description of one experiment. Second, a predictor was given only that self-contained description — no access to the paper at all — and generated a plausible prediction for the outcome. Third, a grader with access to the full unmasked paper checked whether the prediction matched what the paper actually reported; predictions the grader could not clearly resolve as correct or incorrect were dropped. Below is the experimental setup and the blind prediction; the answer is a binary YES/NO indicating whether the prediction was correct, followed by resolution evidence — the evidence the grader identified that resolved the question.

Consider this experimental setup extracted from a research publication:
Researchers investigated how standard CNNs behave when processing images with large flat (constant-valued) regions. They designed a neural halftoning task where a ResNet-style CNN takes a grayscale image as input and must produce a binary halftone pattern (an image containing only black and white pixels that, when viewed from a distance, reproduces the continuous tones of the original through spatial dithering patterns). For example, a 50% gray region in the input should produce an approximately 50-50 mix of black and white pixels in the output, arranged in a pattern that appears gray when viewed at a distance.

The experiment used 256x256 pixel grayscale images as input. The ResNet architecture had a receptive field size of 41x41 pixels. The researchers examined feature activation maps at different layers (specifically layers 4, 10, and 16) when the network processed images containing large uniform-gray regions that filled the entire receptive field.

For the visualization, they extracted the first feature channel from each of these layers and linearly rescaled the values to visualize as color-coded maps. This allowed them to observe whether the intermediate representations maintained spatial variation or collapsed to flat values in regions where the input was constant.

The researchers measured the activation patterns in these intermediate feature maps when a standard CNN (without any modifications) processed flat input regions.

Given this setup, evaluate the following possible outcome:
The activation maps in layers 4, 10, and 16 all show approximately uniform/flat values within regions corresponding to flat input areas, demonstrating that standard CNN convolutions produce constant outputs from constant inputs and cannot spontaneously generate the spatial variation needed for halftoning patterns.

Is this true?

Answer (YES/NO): NO